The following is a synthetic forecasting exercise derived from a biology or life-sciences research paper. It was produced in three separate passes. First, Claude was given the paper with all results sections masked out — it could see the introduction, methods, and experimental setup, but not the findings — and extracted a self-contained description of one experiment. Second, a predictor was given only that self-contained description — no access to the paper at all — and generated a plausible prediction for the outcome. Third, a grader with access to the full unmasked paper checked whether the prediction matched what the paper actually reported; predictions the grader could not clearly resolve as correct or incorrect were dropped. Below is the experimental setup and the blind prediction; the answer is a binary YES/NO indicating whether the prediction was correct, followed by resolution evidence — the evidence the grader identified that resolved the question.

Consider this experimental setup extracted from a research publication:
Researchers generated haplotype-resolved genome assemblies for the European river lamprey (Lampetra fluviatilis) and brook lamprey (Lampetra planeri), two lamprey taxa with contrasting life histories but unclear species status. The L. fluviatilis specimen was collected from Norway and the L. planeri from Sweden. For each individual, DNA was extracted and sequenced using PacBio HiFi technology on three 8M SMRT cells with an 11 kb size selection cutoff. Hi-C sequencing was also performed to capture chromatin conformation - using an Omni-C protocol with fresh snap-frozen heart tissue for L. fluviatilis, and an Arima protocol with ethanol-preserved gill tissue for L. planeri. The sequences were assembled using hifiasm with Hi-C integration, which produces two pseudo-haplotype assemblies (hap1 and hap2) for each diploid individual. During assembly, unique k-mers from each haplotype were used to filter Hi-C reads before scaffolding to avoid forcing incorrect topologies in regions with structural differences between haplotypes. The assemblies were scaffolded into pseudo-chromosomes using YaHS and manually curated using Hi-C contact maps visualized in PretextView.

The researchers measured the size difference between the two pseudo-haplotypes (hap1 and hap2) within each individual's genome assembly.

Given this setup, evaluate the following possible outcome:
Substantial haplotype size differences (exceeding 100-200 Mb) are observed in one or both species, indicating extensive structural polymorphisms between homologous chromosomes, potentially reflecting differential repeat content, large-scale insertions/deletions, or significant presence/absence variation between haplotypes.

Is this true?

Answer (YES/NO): YES